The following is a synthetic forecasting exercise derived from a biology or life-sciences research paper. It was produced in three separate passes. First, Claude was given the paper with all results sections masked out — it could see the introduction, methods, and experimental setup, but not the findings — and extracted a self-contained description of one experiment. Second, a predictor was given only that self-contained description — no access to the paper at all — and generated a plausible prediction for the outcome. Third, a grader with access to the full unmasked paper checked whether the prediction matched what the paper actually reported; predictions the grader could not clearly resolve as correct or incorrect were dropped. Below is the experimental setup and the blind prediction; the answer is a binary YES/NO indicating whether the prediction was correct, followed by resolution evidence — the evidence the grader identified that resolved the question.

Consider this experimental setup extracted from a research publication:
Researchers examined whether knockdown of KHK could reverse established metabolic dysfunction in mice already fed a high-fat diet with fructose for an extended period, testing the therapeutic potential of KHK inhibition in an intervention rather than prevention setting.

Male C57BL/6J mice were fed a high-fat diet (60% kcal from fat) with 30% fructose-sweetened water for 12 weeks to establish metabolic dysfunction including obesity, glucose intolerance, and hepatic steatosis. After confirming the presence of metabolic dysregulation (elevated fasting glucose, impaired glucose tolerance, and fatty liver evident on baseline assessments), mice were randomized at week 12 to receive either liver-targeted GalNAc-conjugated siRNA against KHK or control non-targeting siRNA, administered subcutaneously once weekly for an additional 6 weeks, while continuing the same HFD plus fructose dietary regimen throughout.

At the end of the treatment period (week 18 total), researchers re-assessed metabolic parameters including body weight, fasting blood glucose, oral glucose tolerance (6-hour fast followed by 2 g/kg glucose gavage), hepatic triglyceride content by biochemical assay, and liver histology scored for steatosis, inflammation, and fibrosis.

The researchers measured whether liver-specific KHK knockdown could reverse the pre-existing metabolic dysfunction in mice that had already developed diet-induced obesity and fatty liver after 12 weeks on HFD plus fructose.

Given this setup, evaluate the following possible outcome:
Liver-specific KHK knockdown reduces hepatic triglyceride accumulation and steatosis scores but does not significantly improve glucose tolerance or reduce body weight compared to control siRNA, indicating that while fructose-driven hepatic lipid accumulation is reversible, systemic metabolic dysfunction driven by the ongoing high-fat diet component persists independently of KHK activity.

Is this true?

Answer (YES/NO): NO